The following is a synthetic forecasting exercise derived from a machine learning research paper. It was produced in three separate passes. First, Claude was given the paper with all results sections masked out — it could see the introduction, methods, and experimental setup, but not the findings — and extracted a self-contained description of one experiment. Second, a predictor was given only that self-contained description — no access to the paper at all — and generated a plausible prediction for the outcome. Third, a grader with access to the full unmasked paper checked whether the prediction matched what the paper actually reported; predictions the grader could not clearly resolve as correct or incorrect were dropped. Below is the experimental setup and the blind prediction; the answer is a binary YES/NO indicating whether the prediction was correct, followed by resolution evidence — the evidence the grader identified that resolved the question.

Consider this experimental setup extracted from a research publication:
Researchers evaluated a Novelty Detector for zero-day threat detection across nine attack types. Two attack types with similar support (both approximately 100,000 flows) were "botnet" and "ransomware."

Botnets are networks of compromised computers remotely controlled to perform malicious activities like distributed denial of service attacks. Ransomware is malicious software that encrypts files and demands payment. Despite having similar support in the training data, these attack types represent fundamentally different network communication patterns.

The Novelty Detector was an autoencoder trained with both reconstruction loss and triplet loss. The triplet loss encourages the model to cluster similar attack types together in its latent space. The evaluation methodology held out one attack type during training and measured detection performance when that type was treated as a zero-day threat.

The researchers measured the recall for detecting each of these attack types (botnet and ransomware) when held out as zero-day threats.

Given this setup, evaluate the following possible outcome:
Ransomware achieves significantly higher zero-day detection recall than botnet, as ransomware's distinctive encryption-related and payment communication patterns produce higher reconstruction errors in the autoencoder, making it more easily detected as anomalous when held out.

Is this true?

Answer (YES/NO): NO